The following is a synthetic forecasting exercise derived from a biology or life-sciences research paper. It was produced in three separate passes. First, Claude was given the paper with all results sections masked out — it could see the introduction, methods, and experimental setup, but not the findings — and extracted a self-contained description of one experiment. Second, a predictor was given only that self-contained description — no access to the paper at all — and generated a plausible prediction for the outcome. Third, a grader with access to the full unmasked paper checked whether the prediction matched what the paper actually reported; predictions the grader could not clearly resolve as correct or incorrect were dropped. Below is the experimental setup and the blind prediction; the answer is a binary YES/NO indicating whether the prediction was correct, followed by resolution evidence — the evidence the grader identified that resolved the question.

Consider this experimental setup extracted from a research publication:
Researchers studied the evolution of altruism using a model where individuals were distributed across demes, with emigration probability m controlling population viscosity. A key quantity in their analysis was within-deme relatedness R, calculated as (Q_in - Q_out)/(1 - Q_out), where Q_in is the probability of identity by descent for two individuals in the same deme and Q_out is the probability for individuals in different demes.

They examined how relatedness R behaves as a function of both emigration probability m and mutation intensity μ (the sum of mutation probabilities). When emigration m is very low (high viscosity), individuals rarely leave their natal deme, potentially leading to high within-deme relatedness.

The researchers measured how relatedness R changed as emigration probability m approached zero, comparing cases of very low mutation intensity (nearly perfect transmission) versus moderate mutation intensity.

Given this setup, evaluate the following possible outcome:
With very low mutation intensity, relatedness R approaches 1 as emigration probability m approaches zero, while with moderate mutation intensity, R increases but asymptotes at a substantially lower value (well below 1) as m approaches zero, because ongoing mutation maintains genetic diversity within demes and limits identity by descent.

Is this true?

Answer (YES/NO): YES